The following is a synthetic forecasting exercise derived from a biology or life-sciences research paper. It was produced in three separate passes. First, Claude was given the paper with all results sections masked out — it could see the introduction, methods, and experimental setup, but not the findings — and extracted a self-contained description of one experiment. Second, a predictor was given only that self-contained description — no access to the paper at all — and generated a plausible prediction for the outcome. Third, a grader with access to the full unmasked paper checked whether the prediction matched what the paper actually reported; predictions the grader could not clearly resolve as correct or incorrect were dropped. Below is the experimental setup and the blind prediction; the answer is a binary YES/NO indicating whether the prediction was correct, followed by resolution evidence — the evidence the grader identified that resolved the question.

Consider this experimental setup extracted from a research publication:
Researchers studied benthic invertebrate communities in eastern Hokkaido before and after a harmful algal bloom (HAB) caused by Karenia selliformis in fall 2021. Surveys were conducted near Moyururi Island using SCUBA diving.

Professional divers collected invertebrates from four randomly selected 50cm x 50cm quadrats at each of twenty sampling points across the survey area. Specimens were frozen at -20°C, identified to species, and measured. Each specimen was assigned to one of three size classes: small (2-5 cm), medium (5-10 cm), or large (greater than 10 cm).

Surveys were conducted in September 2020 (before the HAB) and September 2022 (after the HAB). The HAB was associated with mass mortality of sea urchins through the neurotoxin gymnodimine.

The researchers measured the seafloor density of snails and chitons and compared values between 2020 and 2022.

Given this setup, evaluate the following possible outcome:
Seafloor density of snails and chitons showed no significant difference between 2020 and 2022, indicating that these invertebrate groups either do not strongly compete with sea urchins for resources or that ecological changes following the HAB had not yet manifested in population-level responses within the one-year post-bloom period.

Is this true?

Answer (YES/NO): YES